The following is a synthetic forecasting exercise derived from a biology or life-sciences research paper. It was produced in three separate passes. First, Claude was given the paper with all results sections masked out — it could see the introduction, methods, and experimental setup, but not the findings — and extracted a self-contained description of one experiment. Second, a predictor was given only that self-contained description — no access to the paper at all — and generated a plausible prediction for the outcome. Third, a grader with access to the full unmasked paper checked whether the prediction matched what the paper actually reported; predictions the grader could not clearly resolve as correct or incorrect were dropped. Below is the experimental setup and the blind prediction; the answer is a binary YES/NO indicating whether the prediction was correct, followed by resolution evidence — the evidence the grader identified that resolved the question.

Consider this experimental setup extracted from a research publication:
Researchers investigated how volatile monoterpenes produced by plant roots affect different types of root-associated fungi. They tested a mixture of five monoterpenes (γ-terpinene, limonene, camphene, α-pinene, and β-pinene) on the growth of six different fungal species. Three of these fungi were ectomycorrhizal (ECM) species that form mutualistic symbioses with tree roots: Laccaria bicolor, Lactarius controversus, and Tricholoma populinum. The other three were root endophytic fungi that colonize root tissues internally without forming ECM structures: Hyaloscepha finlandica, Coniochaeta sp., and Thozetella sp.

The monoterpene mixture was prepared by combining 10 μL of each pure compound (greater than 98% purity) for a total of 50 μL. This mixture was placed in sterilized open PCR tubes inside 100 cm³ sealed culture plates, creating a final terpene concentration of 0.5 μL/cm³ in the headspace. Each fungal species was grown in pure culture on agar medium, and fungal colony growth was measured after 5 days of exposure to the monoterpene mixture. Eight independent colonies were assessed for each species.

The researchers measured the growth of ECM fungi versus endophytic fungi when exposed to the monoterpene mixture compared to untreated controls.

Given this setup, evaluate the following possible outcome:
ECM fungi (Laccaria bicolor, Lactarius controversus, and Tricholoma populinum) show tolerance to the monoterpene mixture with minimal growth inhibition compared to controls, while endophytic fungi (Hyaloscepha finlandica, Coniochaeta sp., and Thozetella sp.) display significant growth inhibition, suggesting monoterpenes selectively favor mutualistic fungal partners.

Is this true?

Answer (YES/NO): NO